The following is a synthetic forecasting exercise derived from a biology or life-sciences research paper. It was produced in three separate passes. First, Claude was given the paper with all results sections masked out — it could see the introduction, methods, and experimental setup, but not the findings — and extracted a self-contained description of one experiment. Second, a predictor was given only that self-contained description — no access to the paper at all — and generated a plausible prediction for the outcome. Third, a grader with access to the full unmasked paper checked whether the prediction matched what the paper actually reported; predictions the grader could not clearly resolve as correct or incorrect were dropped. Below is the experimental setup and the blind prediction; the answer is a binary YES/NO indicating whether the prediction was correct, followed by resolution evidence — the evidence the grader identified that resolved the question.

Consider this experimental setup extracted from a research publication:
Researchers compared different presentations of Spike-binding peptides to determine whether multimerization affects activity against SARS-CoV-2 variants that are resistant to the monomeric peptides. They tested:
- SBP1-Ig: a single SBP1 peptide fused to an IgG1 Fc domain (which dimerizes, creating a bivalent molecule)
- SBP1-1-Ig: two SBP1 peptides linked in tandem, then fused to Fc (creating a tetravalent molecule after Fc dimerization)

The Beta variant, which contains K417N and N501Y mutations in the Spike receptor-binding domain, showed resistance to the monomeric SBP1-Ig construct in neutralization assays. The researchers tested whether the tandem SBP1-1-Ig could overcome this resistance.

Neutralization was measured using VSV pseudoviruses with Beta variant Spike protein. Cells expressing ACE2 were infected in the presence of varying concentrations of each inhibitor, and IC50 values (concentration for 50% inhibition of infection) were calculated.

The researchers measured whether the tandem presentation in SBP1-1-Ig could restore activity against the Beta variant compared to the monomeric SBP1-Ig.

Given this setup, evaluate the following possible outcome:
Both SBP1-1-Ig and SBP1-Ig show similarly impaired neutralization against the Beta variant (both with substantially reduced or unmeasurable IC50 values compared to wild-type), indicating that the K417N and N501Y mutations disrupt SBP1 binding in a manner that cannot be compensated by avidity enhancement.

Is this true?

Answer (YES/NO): NO